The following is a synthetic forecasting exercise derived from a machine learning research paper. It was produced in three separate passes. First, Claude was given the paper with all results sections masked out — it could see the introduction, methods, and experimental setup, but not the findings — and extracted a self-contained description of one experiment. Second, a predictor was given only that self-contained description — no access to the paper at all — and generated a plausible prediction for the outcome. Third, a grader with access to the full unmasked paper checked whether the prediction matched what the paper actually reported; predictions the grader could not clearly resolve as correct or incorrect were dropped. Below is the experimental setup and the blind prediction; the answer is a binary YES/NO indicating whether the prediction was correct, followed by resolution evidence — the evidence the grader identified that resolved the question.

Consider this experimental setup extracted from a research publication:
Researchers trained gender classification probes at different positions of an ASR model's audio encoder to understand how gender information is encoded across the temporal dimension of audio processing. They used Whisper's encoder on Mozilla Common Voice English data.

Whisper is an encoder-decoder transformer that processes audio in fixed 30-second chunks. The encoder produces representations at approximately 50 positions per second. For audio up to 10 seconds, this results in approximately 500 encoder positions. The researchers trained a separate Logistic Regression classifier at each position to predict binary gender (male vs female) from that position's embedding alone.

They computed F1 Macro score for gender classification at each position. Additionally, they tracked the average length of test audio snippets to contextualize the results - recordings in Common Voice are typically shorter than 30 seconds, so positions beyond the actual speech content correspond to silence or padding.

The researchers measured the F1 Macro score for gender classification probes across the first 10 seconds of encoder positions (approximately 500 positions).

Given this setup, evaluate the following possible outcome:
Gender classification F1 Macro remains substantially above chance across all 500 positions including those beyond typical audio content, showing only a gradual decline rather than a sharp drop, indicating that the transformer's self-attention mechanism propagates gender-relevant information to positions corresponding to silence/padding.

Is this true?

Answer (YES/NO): NO